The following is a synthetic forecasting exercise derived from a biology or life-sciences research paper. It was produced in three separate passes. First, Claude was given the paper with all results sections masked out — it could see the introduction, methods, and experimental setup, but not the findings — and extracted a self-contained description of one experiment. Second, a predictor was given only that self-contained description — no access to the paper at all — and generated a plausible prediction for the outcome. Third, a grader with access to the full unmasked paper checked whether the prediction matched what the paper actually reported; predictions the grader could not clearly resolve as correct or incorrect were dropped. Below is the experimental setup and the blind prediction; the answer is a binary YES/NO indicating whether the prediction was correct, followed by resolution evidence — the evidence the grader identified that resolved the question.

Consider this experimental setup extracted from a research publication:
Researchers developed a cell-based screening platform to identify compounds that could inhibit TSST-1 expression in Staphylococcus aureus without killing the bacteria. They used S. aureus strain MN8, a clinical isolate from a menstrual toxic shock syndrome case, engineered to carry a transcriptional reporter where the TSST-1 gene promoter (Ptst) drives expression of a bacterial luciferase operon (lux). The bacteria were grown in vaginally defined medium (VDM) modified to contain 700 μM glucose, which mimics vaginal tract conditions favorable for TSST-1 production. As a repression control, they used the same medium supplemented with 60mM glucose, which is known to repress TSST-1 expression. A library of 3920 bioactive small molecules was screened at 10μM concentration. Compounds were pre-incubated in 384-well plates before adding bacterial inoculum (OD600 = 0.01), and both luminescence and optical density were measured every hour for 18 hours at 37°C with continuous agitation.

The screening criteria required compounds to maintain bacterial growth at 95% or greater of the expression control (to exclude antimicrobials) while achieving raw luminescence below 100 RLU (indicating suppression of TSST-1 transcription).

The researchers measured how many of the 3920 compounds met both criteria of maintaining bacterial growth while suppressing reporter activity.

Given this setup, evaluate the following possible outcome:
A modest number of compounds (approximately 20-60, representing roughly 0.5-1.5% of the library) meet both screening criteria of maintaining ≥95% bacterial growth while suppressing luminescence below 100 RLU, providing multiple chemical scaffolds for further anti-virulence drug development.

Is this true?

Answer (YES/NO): NO